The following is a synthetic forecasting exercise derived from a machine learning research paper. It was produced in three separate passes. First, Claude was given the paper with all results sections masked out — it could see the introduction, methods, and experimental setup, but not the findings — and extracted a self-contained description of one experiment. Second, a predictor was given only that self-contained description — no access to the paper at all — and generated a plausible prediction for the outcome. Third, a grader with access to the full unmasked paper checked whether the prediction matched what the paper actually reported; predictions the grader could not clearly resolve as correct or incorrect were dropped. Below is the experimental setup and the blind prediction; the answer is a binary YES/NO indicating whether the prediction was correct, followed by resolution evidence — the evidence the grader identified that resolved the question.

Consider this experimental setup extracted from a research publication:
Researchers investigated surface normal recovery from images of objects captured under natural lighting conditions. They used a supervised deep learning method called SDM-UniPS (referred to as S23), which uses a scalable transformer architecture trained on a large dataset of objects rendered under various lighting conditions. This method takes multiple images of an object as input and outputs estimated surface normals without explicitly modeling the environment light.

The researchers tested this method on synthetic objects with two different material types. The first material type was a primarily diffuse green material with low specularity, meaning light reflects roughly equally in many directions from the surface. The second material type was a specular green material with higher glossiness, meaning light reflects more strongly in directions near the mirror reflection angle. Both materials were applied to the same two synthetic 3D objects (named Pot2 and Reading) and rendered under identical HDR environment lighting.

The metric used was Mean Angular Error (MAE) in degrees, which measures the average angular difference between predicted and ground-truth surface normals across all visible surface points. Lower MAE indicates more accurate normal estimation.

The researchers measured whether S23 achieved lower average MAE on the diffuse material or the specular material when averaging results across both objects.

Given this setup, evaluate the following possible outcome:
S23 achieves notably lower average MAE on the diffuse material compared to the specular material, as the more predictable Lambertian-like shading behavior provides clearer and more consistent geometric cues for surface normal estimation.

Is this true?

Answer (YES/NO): NO